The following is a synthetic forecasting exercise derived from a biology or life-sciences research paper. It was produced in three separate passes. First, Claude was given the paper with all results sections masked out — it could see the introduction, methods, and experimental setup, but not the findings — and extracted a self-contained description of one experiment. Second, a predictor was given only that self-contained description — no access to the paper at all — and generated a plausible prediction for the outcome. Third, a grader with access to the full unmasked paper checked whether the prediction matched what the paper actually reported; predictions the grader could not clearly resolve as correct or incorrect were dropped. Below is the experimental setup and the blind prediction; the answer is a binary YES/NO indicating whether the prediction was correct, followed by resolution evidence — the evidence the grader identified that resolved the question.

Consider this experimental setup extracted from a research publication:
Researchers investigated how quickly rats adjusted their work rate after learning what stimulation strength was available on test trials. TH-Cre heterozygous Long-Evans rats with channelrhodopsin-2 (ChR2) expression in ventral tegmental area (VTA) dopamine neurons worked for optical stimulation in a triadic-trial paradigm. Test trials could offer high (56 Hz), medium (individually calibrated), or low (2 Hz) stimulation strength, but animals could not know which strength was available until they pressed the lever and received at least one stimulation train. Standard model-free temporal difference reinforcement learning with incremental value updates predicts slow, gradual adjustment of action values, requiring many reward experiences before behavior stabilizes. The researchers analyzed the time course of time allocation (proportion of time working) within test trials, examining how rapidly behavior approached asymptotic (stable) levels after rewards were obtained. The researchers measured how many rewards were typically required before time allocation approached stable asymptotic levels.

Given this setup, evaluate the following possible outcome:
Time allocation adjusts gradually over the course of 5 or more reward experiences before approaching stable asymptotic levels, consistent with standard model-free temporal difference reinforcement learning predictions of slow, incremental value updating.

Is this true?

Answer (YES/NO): NO